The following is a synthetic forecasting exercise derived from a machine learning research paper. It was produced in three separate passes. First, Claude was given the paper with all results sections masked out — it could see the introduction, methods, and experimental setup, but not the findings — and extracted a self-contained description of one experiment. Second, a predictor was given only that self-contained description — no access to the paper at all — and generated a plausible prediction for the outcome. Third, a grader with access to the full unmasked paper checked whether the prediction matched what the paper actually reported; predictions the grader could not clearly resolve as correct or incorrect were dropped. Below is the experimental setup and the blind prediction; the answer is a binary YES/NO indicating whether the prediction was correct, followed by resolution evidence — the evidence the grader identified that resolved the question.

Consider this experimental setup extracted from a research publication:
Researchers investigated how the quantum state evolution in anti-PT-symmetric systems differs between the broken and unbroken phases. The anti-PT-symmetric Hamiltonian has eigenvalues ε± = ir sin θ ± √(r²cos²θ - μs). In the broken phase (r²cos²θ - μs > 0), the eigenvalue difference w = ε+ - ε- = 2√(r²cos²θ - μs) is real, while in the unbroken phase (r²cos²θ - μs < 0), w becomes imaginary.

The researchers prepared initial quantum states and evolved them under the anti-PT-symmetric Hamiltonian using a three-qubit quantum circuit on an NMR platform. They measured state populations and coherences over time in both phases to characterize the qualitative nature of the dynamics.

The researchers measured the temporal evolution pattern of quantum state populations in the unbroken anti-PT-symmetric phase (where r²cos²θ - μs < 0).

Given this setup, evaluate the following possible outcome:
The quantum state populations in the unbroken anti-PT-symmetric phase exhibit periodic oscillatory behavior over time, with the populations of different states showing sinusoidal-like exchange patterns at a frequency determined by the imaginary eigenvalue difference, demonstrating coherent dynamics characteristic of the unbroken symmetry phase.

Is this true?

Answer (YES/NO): NO